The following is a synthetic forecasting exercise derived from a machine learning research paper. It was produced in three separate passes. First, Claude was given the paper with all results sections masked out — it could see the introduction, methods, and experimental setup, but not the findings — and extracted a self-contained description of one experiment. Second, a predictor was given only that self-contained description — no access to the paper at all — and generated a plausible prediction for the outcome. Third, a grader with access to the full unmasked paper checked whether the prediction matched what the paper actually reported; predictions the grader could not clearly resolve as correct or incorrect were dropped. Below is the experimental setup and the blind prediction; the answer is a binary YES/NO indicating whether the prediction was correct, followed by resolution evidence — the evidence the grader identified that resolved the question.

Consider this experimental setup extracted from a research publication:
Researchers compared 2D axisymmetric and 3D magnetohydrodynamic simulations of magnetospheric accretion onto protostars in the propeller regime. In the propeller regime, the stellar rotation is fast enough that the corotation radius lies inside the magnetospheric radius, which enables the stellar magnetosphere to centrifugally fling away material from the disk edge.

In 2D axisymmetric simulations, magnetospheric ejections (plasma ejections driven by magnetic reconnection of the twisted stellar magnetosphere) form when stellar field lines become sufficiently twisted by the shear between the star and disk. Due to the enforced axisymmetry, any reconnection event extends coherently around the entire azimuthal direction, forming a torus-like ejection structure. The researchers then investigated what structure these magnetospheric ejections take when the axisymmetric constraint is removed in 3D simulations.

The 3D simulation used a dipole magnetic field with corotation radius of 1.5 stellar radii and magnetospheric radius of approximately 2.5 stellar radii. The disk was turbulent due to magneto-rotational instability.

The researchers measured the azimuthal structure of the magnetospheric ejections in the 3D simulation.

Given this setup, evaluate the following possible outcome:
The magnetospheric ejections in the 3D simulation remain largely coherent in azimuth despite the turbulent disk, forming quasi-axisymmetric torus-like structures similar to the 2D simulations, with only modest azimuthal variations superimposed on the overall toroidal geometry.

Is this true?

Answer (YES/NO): NO